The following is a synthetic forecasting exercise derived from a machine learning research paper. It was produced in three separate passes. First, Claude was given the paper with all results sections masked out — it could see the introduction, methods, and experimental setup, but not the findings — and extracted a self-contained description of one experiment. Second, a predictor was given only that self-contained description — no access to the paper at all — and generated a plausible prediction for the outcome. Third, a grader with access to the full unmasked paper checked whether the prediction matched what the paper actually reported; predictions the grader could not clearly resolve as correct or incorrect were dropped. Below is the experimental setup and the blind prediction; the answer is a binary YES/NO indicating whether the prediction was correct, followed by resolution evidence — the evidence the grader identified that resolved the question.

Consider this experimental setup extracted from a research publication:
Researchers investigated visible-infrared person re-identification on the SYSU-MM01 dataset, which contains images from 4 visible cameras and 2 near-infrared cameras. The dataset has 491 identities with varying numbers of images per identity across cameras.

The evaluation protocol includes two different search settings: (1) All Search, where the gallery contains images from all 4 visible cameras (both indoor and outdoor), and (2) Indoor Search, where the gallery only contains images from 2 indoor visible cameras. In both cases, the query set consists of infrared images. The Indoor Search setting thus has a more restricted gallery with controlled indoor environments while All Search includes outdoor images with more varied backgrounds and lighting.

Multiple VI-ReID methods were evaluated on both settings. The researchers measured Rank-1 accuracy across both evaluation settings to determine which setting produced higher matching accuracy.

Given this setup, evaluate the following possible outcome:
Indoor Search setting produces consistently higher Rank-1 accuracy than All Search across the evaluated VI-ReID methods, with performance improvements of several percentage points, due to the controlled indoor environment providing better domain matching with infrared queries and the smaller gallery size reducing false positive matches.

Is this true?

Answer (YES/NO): YES